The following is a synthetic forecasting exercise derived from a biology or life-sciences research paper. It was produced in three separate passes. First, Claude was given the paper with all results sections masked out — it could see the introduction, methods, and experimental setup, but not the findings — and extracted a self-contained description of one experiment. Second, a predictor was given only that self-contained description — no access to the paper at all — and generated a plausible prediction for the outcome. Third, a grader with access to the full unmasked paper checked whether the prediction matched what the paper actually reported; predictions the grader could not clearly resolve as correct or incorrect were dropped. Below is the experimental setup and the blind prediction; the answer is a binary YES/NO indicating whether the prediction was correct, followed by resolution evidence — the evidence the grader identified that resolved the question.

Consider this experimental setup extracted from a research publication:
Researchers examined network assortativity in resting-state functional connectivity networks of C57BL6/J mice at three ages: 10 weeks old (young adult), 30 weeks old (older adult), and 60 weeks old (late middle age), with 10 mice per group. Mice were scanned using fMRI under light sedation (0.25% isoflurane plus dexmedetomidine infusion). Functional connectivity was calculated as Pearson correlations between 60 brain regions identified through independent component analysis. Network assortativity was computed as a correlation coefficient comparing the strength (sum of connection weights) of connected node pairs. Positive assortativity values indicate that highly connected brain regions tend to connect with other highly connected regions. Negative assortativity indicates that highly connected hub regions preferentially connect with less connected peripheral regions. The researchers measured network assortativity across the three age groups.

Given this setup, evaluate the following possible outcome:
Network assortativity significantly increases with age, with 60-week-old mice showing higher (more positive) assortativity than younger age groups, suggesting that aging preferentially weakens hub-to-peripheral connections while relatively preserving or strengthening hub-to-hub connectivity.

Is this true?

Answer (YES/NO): NO